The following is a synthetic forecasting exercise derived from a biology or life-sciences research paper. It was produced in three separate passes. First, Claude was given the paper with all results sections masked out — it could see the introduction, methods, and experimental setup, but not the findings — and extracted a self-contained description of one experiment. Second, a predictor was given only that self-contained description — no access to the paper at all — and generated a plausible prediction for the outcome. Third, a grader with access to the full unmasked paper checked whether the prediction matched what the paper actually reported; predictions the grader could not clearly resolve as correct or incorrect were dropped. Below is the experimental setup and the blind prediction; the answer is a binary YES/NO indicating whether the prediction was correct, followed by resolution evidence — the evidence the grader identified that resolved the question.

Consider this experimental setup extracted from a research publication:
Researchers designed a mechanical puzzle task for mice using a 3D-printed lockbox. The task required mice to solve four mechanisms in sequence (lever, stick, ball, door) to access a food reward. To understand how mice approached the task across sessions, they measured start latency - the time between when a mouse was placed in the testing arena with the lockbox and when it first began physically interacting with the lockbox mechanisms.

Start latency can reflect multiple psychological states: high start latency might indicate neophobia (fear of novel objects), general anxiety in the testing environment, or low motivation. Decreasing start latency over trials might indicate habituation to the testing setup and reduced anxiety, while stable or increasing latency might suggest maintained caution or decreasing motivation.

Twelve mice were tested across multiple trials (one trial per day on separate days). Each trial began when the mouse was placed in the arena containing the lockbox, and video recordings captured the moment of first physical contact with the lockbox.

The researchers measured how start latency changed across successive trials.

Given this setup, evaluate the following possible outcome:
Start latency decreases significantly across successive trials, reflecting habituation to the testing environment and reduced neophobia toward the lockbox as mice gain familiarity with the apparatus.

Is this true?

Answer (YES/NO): YES